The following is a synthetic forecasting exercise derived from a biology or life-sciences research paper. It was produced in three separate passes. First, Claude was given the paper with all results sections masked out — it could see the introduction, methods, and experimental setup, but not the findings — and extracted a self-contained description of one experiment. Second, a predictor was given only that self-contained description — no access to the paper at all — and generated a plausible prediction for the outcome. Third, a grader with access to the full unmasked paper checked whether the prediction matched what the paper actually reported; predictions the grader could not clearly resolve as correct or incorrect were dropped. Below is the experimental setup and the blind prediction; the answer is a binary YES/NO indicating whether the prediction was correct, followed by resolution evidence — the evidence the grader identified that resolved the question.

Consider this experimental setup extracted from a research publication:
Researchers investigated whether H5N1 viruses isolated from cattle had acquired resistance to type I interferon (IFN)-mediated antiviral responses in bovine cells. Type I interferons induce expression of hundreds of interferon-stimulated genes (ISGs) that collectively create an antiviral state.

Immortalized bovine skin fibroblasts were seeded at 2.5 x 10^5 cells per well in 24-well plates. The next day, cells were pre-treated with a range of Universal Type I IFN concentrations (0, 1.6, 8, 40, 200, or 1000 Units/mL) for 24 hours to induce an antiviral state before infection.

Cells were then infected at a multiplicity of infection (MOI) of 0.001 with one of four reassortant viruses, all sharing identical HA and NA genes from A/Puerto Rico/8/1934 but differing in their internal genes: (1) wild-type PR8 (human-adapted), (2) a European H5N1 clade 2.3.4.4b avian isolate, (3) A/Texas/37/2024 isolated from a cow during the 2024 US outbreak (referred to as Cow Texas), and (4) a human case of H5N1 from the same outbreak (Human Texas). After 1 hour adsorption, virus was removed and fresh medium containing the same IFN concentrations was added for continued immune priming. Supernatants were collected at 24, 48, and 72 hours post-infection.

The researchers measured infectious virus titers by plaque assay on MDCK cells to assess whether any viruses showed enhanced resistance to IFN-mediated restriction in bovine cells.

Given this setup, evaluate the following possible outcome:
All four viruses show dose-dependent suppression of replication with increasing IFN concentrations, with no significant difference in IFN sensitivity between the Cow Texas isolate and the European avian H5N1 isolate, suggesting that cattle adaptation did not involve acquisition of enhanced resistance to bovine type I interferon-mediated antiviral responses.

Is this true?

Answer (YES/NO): NO